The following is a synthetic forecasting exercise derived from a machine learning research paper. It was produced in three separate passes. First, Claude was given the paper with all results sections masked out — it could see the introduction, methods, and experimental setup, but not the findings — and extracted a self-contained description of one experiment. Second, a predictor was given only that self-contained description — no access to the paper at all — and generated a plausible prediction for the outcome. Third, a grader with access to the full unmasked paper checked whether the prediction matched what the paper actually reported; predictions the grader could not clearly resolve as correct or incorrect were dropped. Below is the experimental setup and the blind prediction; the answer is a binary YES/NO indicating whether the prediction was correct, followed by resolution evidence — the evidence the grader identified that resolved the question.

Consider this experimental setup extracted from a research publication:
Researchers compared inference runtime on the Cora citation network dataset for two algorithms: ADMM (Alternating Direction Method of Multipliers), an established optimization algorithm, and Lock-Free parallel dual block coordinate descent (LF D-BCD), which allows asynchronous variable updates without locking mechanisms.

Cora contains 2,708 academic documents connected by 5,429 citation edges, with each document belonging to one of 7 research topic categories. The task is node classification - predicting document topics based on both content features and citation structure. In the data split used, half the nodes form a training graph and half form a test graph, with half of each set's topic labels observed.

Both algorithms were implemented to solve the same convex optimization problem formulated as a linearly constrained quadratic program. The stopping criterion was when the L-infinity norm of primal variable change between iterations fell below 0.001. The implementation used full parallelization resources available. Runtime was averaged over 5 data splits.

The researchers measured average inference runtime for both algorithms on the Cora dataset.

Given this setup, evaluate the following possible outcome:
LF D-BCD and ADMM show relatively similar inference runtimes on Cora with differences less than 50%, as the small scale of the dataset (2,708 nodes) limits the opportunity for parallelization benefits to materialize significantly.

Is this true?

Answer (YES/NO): YES